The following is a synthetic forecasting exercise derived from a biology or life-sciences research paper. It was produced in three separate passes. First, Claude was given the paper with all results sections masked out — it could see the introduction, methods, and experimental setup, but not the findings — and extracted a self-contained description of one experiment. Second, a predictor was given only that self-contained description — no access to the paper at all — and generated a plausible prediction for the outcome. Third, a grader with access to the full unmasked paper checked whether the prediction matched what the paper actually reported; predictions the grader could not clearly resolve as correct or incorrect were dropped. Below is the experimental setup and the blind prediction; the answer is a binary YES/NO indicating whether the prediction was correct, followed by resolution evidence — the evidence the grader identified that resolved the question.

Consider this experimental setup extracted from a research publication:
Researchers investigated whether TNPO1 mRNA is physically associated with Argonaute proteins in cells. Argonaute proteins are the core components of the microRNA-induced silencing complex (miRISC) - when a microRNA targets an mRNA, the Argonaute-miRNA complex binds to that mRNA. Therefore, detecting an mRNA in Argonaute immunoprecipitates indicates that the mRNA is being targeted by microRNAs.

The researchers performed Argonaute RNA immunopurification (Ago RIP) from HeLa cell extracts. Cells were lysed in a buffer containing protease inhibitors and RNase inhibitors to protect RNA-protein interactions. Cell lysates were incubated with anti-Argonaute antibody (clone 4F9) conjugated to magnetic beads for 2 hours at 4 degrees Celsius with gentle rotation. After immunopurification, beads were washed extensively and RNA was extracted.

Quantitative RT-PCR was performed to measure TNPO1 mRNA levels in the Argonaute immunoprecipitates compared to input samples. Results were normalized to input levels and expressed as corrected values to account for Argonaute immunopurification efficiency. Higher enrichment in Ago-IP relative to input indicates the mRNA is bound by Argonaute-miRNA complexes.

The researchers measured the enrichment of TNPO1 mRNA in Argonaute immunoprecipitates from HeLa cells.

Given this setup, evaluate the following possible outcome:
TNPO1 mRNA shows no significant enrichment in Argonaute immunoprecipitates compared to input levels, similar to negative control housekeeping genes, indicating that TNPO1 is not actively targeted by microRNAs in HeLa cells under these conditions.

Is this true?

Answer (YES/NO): NO